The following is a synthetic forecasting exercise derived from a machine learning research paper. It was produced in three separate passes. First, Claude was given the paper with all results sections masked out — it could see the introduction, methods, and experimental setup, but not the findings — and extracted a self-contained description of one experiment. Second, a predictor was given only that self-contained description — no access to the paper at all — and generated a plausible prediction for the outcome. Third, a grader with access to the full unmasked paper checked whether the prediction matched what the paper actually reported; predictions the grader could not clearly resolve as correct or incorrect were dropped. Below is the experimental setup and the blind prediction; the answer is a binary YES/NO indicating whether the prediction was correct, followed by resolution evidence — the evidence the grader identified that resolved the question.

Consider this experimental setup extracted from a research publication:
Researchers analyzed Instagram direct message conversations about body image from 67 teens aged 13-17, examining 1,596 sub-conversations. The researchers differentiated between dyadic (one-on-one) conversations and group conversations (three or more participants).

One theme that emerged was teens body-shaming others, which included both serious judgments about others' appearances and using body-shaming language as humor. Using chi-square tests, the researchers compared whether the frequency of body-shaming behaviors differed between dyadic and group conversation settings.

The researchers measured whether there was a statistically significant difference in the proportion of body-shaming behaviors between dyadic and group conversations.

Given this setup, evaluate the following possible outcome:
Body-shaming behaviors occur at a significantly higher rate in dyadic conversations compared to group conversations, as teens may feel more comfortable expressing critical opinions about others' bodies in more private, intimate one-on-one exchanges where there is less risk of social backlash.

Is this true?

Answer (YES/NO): NO